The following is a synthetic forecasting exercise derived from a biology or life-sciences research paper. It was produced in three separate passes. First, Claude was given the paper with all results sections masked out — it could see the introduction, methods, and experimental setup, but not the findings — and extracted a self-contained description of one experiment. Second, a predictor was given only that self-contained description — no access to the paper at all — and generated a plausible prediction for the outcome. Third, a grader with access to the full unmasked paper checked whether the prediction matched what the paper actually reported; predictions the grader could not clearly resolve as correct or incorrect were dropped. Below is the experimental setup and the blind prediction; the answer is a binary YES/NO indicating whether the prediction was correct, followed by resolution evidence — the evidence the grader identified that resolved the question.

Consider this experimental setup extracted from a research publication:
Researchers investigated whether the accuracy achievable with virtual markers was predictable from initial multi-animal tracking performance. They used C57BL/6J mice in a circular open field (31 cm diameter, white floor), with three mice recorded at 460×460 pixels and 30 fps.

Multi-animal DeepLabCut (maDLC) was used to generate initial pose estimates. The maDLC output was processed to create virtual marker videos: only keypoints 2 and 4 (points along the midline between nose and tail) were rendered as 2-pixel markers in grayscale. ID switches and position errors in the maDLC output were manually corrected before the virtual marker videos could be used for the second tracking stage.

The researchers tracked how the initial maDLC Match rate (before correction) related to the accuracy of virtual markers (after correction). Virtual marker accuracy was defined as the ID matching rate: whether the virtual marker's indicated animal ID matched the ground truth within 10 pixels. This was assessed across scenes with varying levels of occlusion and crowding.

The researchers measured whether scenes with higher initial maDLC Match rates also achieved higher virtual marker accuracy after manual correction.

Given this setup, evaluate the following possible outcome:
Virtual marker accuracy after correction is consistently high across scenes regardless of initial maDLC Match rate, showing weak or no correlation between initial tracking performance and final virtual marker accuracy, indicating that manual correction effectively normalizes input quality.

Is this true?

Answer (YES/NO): NO